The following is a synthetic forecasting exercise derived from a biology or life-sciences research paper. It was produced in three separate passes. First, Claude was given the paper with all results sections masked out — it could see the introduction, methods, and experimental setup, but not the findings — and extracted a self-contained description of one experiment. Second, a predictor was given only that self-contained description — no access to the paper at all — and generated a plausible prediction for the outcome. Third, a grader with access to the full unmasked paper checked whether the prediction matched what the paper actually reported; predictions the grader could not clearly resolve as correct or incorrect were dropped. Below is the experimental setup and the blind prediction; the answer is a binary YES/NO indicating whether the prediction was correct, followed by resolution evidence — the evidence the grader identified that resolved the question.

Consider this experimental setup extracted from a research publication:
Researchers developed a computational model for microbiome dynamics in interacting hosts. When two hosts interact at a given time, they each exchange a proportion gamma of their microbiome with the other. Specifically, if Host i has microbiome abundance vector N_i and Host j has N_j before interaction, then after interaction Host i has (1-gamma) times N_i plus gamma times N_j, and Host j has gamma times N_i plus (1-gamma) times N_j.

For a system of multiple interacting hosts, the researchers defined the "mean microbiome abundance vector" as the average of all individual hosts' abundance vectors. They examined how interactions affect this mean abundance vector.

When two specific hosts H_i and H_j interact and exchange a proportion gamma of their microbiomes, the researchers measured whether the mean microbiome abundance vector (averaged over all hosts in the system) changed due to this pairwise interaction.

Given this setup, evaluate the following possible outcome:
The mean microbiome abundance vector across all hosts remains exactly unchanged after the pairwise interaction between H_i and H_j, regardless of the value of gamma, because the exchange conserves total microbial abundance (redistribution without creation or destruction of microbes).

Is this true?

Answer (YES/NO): YES